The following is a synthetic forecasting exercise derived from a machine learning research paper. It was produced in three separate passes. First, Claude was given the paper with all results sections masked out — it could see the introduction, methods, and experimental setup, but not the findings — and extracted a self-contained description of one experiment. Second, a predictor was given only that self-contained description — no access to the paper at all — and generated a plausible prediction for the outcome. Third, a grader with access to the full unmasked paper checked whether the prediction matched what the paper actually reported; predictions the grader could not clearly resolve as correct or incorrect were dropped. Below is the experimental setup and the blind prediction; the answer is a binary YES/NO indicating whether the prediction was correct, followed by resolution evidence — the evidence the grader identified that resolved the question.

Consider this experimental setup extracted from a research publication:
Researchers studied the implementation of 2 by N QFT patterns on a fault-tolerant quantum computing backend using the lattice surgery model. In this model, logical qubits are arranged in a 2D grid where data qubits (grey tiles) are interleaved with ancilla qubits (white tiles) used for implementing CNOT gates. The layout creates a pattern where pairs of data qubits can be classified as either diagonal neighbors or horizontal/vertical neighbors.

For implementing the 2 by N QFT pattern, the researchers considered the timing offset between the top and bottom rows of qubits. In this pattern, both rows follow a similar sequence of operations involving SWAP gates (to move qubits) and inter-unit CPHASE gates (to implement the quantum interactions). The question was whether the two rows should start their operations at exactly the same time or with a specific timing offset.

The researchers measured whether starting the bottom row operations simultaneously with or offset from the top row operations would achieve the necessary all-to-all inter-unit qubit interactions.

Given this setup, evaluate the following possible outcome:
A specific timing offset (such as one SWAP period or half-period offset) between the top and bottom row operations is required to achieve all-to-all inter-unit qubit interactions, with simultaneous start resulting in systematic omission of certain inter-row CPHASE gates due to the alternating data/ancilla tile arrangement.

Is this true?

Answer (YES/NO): NO